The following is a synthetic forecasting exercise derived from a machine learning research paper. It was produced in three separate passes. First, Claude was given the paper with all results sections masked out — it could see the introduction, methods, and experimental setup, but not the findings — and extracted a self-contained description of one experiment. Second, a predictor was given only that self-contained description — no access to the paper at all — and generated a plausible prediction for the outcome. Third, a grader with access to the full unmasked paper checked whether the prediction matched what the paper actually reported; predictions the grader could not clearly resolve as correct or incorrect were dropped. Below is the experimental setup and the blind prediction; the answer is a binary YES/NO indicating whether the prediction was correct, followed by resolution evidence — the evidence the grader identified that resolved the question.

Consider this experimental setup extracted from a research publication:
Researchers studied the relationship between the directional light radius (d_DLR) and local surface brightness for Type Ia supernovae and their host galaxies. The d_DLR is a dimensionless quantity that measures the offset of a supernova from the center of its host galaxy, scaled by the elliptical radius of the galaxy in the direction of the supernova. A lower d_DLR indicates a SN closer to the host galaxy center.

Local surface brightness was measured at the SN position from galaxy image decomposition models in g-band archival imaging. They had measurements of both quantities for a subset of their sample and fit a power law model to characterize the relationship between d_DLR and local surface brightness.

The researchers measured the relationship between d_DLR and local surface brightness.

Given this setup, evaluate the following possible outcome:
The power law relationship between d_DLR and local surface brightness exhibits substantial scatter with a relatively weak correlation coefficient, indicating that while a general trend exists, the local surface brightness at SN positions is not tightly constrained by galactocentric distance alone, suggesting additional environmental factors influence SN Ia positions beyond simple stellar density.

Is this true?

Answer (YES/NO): NO